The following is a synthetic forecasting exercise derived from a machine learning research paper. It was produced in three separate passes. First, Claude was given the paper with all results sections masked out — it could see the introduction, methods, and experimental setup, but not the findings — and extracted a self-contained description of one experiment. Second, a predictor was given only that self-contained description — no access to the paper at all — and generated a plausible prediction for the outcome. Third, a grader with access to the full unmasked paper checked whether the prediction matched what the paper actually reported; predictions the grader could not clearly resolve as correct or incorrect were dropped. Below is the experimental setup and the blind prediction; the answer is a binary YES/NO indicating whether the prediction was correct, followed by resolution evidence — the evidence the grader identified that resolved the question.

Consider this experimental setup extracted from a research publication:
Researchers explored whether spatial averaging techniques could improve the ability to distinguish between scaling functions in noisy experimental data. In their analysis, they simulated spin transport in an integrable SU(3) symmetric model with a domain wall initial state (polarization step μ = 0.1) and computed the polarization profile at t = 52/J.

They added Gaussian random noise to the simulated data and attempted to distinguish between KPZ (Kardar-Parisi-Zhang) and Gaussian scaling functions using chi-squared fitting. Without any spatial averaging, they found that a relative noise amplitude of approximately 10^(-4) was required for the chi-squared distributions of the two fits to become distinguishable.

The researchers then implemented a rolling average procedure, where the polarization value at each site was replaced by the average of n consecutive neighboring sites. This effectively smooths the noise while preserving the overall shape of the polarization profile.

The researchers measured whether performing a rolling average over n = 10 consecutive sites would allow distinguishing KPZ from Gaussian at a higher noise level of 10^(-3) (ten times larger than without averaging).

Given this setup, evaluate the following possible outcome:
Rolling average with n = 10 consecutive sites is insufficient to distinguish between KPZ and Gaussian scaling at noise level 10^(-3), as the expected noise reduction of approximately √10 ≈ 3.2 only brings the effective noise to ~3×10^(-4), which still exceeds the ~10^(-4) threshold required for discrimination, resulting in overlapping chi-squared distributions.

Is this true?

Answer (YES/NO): NO